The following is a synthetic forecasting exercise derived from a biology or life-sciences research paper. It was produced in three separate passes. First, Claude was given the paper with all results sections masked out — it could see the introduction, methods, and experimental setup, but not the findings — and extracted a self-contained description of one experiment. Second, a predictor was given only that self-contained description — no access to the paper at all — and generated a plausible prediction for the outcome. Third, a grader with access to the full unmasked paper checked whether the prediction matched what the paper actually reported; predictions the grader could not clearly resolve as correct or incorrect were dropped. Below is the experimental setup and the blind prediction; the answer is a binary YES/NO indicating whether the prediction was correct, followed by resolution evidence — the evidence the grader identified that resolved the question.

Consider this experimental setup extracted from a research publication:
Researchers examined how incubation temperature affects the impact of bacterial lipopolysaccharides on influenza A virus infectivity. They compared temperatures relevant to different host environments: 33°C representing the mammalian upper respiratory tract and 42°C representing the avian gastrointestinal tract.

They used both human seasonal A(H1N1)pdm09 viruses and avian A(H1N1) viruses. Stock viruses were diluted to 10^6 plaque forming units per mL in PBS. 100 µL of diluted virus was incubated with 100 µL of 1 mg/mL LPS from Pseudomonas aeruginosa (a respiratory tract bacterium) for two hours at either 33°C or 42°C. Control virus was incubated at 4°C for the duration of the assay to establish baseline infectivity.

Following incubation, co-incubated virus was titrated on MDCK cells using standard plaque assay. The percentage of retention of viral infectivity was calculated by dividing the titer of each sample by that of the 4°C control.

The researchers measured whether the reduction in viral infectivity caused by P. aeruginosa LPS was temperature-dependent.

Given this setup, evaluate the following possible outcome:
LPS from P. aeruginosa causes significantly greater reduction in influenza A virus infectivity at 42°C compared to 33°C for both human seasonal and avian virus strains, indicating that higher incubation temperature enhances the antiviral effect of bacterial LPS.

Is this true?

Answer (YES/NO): YES